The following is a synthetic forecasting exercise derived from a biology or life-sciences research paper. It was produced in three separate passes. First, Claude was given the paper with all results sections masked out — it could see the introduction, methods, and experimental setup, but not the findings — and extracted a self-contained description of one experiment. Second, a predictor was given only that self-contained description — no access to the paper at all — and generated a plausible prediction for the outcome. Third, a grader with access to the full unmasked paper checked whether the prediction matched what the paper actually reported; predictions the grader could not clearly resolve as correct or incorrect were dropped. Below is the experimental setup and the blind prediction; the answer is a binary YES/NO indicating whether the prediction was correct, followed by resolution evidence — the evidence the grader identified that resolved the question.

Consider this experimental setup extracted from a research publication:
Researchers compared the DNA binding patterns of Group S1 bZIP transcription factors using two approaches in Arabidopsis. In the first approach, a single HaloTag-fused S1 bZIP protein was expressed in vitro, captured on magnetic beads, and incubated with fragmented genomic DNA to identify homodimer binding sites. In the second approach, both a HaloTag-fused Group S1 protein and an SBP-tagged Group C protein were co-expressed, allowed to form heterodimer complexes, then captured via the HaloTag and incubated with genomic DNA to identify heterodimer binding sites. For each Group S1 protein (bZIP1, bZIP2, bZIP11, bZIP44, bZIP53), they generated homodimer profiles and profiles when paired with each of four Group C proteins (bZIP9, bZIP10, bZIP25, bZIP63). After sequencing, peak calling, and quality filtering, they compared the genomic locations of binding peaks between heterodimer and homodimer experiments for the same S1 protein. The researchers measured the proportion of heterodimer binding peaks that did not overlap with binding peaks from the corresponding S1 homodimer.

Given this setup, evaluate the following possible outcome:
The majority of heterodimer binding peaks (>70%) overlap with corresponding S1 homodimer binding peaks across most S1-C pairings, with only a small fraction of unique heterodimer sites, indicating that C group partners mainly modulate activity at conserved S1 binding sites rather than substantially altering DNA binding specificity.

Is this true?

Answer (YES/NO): NO